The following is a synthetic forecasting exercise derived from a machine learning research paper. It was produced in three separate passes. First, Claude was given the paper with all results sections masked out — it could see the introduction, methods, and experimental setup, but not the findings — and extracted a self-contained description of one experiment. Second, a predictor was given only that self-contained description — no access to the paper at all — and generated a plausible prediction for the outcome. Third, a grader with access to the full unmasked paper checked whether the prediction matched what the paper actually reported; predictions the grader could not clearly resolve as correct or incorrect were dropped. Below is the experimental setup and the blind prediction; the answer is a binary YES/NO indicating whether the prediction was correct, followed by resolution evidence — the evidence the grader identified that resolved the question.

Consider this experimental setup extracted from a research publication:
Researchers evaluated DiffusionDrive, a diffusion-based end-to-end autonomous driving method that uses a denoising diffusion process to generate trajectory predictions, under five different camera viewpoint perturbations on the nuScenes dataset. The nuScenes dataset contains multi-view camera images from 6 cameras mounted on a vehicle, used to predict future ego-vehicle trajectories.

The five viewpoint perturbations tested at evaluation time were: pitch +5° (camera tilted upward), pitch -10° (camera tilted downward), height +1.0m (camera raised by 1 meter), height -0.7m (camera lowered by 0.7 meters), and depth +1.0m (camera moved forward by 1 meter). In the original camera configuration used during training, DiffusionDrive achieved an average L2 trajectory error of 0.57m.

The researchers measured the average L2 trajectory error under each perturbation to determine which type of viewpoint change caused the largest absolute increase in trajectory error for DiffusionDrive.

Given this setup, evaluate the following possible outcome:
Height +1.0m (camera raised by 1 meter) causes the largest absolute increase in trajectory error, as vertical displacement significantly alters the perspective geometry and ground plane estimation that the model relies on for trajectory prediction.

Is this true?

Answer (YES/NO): NO